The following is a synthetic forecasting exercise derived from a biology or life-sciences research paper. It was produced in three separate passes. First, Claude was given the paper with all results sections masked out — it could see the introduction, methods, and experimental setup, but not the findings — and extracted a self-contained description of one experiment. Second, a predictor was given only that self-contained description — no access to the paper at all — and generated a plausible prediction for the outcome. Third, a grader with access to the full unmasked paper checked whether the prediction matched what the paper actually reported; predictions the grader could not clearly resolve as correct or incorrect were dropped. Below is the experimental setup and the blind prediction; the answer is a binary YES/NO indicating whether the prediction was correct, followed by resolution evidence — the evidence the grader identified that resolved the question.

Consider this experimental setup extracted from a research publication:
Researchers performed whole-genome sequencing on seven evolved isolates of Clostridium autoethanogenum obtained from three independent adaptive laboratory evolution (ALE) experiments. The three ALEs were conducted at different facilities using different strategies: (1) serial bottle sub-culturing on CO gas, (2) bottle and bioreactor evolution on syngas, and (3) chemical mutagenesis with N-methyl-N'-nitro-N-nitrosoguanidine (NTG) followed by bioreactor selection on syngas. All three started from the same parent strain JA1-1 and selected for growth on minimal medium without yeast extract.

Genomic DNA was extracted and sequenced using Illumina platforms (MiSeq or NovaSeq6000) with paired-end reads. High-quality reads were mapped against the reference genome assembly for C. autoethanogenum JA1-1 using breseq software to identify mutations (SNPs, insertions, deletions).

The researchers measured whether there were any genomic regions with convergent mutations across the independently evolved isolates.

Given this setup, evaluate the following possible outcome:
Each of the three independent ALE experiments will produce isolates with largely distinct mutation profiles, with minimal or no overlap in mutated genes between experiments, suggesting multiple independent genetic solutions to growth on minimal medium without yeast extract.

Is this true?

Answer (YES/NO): NO